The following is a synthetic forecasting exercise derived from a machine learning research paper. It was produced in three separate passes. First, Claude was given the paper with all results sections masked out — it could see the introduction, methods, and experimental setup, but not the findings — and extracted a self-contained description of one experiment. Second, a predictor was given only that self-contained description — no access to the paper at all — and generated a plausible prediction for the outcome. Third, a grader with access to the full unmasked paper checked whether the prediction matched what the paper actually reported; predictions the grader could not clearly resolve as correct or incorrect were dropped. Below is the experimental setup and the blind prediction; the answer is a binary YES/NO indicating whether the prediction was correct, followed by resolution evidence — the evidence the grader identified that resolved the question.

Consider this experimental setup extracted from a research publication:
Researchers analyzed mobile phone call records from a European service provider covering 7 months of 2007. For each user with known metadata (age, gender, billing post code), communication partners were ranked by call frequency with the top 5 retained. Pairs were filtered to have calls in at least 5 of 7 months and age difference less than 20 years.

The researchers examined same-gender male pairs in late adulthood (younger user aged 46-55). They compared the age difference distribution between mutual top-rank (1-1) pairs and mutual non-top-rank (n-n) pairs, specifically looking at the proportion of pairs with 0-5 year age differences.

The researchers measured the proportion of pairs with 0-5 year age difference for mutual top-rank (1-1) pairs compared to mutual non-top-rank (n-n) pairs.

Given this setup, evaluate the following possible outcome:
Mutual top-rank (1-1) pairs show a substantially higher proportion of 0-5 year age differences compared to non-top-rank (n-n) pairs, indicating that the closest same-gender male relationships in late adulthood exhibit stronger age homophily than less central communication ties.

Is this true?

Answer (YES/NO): YES